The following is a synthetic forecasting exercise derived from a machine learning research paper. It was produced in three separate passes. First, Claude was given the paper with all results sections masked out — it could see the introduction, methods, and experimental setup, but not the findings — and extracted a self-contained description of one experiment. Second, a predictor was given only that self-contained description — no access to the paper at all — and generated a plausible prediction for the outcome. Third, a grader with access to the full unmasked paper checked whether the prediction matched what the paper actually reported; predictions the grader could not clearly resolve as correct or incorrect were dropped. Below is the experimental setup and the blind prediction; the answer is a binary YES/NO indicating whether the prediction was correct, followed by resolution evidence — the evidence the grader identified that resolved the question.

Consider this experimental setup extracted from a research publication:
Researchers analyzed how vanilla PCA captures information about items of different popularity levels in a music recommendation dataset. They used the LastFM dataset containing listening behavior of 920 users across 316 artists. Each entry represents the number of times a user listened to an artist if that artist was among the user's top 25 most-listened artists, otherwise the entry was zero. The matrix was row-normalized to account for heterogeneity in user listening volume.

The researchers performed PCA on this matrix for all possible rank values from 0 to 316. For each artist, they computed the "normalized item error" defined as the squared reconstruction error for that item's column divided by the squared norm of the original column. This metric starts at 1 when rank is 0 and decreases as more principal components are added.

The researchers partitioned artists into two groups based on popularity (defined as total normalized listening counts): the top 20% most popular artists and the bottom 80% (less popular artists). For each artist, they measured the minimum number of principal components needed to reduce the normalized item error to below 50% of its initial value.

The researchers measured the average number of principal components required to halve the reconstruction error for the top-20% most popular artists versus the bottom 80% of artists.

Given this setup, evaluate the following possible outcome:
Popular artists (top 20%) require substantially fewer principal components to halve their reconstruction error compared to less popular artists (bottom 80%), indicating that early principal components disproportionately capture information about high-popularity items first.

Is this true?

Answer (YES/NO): YES